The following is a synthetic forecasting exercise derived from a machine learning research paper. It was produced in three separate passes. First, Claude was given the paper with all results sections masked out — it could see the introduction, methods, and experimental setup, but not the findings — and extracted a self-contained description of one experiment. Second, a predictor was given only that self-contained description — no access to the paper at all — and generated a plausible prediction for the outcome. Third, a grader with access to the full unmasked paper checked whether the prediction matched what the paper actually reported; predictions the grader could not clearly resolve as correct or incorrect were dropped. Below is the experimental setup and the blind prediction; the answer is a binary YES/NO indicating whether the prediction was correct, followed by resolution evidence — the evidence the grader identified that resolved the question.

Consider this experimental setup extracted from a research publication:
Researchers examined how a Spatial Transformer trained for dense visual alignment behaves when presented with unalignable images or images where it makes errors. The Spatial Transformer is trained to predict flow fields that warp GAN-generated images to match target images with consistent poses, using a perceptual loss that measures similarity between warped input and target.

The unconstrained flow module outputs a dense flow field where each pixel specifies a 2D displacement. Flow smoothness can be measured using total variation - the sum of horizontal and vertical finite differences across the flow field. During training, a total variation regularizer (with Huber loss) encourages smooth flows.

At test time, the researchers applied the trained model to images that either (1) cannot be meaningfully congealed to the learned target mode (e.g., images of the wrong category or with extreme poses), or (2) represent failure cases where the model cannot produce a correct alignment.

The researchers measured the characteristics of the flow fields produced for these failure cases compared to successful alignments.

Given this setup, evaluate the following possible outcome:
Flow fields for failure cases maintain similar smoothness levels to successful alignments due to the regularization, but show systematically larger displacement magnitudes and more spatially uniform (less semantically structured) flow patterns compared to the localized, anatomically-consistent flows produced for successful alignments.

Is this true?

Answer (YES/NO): NO